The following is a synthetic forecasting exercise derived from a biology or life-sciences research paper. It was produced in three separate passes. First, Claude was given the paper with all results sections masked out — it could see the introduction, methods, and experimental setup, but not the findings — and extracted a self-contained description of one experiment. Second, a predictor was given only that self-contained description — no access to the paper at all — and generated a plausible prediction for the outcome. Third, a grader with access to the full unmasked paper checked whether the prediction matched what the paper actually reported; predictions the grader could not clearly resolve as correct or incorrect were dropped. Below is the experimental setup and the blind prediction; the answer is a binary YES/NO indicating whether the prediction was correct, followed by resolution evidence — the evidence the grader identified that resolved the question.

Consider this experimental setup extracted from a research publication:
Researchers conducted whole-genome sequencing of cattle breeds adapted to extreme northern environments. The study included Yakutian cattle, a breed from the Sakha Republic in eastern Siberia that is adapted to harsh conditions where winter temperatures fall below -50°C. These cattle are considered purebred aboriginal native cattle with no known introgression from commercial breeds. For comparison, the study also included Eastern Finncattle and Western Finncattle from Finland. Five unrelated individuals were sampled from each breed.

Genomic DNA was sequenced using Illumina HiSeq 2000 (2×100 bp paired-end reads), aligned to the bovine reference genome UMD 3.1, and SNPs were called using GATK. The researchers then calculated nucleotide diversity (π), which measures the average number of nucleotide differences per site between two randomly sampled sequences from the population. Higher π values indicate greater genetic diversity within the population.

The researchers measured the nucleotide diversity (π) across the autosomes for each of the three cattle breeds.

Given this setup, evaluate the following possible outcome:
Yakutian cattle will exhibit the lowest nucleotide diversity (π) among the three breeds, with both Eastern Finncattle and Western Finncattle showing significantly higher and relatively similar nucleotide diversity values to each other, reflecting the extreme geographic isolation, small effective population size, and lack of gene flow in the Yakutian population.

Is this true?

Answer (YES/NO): NO